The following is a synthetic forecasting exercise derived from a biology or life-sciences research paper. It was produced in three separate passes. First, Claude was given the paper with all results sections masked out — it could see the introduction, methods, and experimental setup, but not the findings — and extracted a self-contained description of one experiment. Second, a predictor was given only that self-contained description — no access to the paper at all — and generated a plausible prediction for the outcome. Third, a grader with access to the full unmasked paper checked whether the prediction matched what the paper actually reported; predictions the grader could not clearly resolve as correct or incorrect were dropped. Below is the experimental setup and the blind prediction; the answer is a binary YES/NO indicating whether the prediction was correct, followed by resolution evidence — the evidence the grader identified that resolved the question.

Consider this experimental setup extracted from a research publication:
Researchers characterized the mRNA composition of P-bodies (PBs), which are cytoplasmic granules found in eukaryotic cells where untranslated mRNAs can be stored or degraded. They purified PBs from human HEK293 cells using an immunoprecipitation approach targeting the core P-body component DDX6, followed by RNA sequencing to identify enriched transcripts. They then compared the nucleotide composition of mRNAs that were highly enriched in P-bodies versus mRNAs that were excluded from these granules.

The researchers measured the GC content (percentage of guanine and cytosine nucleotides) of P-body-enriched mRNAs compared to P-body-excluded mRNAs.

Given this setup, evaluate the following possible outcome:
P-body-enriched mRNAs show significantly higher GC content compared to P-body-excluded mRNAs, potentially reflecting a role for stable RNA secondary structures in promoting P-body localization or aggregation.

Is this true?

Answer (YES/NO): NO